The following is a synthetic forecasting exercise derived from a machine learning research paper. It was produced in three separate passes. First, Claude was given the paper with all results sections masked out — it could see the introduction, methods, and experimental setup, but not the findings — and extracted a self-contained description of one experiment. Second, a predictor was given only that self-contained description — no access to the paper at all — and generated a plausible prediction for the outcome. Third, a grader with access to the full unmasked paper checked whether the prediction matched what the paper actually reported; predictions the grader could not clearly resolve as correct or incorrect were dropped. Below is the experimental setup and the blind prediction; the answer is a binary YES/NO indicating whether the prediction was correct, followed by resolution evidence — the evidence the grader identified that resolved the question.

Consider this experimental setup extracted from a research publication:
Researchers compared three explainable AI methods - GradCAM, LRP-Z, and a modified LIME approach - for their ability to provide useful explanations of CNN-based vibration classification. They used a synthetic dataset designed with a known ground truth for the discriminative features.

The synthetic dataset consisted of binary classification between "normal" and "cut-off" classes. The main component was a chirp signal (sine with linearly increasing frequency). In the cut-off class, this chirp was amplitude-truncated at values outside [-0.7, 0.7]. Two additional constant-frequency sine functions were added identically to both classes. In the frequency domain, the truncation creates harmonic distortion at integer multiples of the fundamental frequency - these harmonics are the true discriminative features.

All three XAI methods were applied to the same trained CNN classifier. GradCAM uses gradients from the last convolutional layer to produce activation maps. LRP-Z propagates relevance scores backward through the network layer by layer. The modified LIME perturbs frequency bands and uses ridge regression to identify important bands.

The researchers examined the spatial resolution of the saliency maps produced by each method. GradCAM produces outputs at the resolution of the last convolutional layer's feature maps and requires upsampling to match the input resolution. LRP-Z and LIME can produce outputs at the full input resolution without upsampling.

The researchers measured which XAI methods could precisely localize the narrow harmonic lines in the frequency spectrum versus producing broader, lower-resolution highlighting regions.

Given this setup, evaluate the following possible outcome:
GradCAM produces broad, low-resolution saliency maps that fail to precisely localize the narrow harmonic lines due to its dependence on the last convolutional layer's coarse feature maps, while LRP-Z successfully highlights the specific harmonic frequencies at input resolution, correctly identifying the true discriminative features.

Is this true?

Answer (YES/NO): NO